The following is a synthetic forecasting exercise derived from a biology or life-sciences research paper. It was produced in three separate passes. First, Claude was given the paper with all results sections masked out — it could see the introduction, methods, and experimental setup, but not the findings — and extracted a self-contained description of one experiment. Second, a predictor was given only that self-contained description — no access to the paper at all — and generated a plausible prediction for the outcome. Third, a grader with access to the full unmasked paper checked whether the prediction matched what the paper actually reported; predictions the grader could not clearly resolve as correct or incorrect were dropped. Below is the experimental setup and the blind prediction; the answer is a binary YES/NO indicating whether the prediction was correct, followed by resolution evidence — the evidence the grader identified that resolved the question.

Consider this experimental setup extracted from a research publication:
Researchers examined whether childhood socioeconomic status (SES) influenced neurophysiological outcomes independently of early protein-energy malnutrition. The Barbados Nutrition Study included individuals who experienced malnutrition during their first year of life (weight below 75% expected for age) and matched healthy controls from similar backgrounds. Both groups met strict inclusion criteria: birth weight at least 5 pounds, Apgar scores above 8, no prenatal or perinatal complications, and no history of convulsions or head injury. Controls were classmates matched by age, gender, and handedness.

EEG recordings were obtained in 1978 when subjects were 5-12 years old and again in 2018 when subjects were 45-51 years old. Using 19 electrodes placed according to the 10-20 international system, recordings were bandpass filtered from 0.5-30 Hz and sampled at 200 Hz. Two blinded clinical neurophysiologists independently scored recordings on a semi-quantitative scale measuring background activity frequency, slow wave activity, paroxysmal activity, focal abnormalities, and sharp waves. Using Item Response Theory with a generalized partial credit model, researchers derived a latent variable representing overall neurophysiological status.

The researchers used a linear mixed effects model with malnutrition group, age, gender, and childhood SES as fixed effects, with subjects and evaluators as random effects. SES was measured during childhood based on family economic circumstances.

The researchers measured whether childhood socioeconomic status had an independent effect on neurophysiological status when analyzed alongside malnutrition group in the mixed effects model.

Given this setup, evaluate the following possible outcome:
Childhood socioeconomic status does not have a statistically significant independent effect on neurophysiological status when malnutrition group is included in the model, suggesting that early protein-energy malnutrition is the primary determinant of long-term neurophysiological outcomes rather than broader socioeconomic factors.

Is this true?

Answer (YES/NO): YES